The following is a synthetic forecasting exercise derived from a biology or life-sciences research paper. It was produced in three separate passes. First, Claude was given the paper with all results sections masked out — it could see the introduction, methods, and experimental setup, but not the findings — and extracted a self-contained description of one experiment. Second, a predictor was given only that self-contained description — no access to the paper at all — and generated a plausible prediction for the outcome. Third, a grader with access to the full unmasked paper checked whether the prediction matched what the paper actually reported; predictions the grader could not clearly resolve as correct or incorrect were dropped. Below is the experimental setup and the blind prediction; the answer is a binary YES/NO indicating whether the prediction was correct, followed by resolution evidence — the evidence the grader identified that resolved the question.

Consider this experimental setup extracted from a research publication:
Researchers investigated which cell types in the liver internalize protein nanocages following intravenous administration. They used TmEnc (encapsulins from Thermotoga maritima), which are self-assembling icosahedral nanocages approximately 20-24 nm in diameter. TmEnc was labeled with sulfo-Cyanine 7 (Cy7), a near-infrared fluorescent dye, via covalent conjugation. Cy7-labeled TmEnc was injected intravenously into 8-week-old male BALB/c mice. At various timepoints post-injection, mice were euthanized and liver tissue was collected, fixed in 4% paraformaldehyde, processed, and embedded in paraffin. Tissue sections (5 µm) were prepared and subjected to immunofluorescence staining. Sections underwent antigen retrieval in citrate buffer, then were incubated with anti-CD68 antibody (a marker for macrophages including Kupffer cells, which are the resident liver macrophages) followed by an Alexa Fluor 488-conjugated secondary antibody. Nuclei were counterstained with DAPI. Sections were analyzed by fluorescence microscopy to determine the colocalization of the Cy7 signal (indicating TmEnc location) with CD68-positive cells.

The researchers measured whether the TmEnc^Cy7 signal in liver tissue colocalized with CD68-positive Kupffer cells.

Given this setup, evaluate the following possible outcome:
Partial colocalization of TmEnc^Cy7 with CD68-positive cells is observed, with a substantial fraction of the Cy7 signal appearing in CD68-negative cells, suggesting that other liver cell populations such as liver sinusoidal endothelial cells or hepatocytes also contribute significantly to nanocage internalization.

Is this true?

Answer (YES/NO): NO